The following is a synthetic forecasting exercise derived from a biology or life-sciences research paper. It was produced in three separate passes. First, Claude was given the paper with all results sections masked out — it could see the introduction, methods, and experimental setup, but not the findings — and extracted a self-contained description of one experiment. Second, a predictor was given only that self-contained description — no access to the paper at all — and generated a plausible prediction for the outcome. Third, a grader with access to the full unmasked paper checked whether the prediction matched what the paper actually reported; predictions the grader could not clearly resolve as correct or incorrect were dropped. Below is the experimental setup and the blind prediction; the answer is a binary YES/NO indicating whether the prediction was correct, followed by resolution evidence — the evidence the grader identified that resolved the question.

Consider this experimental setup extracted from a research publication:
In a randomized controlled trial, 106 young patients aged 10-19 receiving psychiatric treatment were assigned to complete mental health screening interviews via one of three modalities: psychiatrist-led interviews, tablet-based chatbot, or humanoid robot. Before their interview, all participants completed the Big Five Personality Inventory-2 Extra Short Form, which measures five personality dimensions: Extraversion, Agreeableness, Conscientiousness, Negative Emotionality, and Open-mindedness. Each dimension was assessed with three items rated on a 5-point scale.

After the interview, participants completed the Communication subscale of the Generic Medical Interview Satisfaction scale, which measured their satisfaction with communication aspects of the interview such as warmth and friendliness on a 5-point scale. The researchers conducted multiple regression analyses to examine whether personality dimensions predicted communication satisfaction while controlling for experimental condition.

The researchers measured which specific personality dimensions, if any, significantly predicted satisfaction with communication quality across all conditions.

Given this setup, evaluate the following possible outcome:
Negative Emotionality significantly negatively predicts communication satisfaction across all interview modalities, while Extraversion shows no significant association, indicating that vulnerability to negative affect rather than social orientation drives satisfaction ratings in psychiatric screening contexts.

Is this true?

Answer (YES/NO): NO